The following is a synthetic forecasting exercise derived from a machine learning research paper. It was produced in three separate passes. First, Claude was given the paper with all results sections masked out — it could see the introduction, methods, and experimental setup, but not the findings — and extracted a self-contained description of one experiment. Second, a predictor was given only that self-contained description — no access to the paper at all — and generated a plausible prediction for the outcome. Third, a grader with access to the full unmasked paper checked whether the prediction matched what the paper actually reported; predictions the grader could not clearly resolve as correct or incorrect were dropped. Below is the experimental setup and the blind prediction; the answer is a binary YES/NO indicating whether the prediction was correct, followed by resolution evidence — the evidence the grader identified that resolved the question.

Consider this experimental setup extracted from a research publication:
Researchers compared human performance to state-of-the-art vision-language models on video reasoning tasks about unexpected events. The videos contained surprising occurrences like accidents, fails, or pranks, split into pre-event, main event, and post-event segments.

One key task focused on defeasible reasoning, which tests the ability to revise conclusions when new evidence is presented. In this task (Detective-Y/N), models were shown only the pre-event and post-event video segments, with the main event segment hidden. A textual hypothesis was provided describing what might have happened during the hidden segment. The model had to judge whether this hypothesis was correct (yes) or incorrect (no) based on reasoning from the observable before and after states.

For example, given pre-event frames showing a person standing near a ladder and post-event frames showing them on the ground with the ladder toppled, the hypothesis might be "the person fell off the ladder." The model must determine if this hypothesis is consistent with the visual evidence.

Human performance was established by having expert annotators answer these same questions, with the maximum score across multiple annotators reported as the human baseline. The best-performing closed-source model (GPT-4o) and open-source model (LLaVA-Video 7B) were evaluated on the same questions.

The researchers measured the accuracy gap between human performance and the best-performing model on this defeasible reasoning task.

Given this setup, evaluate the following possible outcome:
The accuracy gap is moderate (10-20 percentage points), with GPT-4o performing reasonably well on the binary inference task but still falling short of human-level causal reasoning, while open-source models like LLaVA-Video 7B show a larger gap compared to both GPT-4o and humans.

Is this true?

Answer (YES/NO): NO